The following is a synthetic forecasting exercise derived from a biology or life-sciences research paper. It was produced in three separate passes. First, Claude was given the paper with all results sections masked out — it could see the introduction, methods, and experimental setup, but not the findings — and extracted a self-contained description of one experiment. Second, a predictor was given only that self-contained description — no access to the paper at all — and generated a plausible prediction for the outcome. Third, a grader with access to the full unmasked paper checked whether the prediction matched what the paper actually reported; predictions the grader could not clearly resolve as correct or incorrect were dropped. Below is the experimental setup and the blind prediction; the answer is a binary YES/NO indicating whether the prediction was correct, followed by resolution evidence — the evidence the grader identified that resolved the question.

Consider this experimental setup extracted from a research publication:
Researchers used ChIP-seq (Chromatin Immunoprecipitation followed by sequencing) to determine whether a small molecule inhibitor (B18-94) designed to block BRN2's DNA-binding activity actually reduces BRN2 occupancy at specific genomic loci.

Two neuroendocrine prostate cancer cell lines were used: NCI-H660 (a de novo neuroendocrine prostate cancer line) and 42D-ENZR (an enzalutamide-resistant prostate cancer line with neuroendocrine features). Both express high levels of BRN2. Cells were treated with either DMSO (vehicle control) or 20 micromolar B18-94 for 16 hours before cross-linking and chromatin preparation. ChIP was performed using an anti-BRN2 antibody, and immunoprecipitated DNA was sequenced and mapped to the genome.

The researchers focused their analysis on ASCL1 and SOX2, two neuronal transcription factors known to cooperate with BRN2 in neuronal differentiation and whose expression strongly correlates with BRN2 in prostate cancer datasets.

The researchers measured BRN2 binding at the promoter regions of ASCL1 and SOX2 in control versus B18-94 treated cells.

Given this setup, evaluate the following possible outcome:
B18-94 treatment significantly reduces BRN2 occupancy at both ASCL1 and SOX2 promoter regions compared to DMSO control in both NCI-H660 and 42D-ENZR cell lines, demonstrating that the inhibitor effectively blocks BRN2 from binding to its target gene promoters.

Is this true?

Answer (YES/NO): YES